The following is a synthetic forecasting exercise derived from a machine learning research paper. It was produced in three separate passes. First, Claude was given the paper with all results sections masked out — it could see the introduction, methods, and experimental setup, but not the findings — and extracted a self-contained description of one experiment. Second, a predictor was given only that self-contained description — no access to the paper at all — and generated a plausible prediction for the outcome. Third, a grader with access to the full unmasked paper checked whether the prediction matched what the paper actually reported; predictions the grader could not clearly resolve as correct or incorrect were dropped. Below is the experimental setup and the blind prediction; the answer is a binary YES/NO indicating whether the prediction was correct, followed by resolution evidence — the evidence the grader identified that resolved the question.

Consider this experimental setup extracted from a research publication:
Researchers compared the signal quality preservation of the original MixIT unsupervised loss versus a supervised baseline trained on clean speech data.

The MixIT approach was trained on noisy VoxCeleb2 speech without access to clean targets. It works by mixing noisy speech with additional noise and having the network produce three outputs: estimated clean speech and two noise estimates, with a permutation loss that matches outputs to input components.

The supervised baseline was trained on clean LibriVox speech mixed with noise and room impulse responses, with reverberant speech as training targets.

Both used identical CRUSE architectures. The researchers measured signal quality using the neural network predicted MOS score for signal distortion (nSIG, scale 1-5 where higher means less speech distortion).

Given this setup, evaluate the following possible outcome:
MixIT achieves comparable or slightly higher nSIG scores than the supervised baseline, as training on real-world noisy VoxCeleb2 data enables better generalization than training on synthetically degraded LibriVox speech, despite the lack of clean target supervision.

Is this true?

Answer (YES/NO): YES